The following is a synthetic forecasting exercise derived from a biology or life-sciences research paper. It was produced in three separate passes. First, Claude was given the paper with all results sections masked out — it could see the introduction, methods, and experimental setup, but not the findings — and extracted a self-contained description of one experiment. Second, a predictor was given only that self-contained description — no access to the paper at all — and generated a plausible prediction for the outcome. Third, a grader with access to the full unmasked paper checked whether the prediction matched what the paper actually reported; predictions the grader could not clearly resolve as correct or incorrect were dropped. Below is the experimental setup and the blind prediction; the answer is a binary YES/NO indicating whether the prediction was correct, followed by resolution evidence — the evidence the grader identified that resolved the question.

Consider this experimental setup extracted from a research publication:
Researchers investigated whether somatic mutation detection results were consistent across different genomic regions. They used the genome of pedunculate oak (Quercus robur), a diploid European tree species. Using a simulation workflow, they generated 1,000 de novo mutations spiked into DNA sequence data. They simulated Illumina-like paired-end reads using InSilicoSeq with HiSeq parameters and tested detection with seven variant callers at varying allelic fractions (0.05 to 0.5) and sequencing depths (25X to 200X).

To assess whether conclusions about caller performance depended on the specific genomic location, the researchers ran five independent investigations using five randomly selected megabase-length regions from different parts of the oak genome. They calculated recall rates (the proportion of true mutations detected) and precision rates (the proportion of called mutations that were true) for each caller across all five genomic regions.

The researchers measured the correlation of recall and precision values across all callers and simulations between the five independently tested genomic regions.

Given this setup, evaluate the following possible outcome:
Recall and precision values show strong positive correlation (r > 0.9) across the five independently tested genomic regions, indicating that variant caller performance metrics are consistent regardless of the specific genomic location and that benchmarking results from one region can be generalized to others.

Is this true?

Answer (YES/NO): YES